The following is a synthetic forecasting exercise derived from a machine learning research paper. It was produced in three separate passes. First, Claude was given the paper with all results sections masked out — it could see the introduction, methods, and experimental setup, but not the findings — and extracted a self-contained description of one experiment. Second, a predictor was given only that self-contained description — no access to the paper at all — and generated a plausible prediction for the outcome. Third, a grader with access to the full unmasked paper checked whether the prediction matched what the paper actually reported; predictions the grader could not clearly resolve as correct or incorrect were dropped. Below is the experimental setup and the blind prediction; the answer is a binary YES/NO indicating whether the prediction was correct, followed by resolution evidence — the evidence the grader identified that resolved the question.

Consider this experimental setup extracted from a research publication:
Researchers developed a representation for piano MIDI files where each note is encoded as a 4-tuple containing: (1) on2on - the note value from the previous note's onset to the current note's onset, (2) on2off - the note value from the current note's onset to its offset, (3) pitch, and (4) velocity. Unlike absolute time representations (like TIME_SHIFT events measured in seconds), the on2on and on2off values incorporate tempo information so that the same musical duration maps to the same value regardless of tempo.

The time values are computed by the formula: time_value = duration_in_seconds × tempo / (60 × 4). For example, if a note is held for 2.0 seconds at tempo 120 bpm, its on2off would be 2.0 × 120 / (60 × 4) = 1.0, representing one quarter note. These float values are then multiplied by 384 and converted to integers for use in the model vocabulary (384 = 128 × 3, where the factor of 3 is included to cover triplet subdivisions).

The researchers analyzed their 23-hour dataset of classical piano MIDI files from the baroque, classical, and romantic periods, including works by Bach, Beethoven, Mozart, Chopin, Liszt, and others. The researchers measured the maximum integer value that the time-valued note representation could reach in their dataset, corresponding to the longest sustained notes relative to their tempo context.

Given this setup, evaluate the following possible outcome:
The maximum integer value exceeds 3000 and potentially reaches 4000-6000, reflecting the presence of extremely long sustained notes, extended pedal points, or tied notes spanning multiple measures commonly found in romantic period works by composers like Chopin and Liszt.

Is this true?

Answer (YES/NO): NO